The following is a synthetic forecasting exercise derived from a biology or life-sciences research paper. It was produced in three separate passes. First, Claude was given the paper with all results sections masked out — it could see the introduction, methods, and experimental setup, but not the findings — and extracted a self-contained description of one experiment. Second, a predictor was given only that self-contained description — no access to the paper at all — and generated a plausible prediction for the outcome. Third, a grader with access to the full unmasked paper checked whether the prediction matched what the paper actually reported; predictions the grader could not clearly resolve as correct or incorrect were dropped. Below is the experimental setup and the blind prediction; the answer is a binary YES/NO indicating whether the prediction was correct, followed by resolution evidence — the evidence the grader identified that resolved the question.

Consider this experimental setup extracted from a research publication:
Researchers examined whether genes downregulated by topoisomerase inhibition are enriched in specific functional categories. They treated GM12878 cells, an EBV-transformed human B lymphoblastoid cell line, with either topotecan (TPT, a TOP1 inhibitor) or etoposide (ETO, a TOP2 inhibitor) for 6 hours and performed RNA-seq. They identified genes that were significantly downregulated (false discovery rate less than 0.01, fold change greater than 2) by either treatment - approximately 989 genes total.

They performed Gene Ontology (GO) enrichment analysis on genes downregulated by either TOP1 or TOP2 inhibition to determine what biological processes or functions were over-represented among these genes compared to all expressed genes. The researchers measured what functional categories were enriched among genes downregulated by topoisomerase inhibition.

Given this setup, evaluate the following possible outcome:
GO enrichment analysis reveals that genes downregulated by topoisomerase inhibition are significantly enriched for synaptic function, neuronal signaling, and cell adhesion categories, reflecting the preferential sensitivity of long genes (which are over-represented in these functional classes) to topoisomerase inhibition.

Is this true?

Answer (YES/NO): NO